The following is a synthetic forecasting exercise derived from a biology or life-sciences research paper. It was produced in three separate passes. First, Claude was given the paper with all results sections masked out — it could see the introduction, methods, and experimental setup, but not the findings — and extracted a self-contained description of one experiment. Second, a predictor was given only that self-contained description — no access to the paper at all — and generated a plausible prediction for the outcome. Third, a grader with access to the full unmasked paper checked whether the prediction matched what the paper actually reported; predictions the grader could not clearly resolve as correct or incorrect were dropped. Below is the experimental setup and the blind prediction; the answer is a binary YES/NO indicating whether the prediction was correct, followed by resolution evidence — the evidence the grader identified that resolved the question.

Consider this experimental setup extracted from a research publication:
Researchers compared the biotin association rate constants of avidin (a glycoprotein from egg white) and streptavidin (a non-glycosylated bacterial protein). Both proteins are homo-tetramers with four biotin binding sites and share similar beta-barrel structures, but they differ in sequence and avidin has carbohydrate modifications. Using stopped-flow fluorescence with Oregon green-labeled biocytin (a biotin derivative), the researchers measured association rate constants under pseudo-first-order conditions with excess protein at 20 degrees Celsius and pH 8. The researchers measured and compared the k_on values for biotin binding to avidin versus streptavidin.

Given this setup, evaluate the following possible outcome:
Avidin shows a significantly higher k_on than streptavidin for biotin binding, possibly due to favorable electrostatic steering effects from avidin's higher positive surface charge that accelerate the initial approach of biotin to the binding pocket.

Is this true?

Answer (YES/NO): NO